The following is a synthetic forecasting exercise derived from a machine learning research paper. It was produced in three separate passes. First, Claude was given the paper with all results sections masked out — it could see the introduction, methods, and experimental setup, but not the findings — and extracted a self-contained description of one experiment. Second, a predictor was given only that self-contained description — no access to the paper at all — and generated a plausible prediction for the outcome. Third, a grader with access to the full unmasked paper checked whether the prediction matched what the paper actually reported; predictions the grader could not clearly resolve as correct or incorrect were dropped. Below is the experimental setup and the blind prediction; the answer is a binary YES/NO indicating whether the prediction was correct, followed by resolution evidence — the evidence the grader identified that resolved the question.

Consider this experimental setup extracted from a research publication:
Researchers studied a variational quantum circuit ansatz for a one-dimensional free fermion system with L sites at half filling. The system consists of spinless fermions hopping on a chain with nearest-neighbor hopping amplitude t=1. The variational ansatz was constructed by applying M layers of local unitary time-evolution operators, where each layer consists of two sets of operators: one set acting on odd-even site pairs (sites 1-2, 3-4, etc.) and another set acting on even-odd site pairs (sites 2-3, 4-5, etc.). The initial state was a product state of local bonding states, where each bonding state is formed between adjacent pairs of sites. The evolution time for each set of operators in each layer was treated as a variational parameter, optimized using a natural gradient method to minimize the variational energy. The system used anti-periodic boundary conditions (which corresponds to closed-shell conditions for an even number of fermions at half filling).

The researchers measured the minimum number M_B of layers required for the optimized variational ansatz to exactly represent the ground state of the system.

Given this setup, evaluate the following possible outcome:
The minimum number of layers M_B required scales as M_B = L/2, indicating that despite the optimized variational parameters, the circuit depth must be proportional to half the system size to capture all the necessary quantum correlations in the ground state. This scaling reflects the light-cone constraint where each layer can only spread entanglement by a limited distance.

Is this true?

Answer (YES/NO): NO